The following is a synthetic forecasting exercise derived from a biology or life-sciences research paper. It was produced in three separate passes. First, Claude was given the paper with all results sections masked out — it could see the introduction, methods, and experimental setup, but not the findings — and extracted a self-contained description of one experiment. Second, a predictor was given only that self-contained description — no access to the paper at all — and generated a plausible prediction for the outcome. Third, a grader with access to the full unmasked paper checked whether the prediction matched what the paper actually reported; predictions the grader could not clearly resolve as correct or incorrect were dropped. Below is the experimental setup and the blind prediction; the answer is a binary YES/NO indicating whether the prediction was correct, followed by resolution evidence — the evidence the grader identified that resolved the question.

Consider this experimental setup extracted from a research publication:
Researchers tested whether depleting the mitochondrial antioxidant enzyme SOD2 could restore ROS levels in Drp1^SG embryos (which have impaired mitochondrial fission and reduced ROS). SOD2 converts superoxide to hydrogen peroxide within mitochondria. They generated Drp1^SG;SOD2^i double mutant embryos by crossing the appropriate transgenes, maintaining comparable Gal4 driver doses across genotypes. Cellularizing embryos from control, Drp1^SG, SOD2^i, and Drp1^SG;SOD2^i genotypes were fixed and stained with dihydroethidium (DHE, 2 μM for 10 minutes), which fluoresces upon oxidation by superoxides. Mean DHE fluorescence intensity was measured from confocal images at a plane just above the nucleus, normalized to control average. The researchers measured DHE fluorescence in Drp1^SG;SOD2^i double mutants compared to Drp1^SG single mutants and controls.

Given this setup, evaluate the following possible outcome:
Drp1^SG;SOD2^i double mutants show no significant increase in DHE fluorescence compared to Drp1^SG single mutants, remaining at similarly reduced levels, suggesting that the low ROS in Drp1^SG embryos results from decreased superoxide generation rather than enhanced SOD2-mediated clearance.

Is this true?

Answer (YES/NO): NO